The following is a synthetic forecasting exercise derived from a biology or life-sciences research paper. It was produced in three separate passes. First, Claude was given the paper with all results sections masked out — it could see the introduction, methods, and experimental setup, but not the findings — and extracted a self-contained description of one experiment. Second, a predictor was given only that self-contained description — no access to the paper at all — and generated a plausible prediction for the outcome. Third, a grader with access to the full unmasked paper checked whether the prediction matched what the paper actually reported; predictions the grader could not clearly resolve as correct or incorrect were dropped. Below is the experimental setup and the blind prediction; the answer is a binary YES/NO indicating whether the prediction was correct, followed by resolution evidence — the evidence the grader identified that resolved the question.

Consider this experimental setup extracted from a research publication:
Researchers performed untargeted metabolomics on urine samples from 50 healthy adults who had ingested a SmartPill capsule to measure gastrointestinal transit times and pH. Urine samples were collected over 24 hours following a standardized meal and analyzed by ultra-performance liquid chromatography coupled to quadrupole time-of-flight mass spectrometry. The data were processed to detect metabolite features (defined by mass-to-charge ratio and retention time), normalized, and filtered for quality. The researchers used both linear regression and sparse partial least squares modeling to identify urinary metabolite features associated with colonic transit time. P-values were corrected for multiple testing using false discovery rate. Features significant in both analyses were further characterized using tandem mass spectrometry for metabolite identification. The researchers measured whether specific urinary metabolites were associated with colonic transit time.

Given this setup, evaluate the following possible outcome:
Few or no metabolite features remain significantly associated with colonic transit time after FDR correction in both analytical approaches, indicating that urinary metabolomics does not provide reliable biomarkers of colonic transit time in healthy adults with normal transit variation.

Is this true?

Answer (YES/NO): NO